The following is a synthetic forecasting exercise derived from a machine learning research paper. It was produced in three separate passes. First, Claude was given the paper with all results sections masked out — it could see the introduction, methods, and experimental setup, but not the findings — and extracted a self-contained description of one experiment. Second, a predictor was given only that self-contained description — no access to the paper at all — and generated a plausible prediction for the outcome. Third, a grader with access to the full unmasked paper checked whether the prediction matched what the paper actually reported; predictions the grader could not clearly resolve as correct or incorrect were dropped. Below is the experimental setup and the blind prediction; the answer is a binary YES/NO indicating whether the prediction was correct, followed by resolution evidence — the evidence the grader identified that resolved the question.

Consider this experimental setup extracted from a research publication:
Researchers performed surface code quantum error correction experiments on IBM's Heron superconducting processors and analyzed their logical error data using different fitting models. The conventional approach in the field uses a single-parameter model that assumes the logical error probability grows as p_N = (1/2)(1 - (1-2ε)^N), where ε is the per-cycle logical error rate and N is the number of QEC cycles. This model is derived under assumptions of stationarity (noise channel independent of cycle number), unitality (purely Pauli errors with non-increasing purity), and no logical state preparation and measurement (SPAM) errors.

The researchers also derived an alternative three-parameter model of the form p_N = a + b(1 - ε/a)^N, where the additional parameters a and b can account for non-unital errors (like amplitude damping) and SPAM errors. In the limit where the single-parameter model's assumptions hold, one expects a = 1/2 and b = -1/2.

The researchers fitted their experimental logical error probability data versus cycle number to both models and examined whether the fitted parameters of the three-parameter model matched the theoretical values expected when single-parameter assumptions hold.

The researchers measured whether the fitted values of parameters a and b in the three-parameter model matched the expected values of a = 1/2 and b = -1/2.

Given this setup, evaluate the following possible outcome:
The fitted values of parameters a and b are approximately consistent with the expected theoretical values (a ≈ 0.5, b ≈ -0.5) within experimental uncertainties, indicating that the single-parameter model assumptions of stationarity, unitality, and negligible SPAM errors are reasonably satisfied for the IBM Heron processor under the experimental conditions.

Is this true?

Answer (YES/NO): NO